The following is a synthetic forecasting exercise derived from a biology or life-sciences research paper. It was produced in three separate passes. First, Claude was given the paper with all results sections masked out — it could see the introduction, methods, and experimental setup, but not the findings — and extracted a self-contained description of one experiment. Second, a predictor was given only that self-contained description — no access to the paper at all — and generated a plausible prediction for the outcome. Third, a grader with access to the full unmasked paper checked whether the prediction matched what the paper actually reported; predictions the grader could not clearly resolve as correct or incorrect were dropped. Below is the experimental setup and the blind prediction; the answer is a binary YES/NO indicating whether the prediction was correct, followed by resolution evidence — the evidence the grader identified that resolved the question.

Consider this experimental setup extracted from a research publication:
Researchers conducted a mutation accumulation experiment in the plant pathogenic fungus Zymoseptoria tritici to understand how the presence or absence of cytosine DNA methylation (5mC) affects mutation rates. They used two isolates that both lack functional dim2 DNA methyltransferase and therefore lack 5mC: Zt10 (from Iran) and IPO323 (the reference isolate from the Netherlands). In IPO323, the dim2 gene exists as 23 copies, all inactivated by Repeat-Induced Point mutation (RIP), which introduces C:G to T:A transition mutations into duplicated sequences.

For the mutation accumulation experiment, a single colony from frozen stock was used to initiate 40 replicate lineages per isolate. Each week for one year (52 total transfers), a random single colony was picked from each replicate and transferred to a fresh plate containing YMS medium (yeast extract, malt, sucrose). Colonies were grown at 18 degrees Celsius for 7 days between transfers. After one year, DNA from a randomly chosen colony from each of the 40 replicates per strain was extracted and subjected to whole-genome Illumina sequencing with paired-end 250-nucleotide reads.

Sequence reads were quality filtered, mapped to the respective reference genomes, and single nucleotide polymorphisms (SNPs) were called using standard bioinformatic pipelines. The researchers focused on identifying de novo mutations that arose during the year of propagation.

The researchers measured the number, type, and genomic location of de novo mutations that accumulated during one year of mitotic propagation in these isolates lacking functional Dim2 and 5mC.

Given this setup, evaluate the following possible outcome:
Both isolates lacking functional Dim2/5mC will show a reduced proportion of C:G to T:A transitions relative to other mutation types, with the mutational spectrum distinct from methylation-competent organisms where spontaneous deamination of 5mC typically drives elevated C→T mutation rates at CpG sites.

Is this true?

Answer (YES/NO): NO